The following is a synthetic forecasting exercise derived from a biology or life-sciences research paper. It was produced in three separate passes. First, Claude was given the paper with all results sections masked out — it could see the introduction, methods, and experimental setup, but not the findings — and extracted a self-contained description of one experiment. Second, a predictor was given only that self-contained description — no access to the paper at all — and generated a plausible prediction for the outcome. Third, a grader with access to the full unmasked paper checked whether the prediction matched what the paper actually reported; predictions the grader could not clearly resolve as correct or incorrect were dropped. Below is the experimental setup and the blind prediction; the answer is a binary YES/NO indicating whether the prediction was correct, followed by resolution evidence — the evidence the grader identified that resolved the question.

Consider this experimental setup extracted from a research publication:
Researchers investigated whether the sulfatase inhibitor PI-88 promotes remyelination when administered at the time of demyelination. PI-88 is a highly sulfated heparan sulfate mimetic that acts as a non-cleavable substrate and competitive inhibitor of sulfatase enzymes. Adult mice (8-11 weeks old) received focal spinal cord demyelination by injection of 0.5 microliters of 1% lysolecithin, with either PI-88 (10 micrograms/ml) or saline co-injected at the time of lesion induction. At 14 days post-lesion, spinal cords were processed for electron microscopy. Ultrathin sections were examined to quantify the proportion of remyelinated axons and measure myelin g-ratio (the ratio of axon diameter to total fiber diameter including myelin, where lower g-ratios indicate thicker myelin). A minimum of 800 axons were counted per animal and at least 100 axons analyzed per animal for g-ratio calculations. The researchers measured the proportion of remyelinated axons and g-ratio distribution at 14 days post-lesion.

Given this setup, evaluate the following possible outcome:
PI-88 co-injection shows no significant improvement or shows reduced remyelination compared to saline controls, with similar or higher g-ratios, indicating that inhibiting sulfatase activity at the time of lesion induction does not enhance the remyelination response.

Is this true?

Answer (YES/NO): NO